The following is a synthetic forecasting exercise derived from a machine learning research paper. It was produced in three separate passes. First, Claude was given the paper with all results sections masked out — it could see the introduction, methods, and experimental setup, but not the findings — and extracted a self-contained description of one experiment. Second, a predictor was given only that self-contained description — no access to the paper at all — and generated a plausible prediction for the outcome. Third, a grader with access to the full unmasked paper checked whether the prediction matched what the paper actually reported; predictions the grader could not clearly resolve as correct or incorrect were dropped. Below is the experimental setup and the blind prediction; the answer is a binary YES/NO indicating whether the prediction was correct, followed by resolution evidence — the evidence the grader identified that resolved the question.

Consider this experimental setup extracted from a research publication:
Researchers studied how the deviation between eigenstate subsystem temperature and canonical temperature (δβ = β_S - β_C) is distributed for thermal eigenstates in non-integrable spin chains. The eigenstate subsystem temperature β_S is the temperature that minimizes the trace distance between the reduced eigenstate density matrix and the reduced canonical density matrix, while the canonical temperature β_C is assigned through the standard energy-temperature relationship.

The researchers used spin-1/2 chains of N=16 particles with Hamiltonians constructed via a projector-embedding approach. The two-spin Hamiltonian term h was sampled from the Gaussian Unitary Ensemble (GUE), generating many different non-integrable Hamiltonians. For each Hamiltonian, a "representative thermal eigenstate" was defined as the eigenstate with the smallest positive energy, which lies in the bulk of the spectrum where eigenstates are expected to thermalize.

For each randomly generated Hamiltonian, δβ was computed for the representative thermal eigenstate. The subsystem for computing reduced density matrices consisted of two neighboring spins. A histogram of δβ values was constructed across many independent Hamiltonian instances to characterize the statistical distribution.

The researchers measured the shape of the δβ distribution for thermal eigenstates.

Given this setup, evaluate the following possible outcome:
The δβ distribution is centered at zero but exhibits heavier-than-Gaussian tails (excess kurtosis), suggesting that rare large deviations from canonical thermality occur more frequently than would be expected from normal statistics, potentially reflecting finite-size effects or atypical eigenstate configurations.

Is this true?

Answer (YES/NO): YES